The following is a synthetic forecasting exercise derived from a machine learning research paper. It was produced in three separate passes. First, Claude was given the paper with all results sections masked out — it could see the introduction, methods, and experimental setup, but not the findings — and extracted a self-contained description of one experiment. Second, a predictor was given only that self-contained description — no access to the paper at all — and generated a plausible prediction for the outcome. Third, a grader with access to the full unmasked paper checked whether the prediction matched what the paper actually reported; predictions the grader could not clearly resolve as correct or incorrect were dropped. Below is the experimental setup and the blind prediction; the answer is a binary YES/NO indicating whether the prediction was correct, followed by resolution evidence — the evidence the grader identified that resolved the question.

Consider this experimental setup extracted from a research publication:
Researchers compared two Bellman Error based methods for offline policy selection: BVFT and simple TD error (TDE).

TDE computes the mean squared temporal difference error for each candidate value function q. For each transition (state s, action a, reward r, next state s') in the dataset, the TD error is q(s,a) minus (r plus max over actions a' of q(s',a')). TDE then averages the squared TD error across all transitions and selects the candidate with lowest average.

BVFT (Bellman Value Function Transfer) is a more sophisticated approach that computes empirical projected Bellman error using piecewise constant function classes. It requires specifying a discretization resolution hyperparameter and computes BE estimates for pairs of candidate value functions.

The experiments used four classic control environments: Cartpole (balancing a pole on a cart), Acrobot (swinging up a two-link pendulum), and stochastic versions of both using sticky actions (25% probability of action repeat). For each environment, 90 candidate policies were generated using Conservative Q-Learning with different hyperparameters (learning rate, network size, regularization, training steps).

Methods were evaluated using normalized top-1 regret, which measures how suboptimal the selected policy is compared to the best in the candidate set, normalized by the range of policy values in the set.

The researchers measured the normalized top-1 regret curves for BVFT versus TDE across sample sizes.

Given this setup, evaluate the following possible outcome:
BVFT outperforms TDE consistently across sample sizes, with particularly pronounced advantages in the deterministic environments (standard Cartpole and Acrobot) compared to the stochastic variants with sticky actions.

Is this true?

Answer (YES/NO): NO